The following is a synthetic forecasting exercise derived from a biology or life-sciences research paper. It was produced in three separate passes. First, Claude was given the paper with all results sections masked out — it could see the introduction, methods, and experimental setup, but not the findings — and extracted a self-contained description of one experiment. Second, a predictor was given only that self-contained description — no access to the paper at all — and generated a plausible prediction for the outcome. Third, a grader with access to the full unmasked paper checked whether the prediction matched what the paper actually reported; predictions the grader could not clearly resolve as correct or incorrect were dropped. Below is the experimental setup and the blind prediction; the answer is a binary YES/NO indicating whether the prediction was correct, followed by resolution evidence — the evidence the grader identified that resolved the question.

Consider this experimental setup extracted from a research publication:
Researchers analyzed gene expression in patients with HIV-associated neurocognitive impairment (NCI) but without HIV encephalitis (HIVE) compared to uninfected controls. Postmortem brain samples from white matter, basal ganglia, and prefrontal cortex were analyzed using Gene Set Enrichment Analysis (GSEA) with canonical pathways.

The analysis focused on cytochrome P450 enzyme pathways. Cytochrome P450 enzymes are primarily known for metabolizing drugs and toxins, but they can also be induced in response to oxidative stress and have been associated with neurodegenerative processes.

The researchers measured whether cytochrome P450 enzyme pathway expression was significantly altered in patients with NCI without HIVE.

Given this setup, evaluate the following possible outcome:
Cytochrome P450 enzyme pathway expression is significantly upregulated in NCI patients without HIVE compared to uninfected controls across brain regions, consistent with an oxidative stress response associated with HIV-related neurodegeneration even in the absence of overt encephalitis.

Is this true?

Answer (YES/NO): NO